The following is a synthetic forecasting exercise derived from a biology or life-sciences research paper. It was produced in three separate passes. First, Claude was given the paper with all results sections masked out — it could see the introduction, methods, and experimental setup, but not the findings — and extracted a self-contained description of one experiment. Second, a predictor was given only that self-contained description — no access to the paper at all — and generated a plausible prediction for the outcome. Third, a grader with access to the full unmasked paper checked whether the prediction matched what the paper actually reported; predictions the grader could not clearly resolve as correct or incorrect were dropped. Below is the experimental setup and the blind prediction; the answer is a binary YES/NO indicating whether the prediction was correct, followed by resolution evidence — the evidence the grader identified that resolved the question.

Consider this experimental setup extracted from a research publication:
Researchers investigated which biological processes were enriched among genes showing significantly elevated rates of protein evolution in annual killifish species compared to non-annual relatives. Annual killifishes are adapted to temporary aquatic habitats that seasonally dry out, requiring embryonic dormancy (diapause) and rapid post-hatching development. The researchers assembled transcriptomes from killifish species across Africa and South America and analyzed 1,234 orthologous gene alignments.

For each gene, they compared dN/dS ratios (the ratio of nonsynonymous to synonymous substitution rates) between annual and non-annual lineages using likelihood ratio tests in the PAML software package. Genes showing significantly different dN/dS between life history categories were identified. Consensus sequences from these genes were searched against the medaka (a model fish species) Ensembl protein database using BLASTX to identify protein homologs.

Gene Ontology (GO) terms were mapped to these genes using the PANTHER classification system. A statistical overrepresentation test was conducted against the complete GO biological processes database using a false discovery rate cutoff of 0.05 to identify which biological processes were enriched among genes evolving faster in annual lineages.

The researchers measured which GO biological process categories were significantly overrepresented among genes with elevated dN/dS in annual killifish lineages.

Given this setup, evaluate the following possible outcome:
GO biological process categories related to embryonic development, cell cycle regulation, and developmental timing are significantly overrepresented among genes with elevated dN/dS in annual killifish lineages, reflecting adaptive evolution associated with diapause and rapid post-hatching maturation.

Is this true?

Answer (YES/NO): NO